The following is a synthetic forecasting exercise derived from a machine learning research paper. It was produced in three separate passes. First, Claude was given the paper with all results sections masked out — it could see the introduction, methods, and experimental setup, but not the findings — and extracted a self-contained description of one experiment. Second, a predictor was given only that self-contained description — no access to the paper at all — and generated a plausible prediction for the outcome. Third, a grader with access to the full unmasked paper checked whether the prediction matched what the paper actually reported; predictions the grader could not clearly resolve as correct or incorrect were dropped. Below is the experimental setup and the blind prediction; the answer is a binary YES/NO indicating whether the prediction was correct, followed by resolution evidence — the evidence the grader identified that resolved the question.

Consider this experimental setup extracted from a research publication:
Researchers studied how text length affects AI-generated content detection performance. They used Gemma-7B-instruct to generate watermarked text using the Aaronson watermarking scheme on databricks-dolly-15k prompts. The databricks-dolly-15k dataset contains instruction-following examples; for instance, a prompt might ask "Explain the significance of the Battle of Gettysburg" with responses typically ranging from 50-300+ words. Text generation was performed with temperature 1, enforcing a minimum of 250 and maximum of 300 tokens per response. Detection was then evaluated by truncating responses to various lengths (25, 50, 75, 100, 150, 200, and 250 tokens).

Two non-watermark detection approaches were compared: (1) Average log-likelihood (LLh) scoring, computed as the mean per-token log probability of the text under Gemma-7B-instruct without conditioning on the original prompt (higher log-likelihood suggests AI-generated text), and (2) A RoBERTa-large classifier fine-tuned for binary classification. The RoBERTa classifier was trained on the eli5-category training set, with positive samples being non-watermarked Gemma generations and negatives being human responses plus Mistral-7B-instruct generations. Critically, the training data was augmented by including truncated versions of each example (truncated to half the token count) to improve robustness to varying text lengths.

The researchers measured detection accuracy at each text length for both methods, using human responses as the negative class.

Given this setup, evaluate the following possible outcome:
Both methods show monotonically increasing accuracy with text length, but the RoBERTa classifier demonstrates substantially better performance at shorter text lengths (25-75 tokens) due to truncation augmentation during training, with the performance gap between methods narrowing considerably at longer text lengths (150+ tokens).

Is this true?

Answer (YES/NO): NO